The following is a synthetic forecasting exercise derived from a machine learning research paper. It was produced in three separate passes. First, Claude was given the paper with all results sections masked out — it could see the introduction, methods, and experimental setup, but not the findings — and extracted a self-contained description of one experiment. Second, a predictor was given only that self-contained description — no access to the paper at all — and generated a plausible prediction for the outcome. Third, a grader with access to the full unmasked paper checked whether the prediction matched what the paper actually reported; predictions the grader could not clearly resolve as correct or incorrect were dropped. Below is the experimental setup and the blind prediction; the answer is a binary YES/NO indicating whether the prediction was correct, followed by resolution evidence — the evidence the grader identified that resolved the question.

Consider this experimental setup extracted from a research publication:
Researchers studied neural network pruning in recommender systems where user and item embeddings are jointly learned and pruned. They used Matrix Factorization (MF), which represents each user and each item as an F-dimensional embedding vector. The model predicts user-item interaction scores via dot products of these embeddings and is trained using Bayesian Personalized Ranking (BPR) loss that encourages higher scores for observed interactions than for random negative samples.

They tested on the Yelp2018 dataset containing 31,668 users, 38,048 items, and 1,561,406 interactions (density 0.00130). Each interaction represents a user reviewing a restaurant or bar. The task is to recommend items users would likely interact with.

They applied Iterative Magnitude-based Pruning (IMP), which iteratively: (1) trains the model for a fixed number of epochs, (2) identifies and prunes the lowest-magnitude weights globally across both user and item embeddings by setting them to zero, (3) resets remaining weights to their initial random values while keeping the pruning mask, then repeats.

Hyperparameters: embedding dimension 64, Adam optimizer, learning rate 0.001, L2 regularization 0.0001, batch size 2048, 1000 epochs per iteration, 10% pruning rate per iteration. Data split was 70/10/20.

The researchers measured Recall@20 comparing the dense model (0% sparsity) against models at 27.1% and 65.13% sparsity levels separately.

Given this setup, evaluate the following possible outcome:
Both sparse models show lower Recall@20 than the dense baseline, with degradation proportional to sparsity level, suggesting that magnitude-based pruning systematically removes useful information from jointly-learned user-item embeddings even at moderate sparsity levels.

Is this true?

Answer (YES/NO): NO